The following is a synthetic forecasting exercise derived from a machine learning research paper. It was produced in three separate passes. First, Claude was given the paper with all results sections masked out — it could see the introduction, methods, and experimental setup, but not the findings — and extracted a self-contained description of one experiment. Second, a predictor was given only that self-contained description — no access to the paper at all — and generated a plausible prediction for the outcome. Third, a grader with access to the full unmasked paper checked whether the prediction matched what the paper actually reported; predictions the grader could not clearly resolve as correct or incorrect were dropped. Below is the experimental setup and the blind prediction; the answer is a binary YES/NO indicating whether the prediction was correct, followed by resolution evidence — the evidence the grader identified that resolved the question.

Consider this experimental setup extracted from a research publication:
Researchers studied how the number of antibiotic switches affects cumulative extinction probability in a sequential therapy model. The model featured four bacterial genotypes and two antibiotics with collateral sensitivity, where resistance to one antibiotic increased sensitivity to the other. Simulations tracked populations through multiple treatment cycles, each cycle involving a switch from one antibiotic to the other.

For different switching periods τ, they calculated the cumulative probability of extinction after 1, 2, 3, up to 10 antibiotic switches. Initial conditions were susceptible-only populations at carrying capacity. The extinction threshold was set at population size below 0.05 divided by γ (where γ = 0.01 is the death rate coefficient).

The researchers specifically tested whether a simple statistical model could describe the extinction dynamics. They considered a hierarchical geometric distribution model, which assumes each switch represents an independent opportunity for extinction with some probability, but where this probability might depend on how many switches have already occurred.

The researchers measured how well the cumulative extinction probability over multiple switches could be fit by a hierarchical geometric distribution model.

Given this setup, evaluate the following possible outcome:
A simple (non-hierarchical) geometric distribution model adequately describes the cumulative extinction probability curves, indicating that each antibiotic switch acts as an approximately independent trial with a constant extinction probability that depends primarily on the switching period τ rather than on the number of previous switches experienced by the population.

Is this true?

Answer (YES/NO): NO